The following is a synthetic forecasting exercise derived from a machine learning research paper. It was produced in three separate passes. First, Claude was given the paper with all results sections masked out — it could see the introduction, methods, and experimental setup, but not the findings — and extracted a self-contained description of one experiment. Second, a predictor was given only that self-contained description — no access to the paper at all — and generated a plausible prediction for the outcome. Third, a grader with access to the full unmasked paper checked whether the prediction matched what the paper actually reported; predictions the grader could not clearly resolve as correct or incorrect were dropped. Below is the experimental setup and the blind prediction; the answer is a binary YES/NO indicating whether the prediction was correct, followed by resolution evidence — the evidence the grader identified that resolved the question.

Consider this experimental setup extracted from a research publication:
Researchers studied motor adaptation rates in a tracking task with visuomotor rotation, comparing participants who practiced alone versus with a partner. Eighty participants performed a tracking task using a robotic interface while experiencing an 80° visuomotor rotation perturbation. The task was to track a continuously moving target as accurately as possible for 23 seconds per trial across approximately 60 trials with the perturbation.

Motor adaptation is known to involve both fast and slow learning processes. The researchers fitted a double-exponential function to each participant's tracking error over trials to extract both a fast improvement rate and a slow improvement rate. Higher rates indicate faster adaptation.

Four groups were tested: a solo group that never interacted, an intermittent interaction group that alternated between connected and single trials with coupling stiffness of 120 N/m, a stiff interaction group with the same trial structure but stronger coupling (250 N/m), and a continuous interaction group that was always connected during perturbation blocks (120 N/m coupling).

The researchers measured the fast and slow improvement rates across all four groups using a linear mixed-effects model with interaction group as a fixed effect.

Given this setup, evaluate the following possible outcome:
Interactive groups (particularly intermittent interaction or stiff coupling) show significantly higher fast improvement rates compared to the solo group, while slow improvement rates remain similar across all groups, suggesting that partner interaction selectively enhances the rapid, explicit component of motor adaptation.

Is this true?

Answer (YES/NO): NO